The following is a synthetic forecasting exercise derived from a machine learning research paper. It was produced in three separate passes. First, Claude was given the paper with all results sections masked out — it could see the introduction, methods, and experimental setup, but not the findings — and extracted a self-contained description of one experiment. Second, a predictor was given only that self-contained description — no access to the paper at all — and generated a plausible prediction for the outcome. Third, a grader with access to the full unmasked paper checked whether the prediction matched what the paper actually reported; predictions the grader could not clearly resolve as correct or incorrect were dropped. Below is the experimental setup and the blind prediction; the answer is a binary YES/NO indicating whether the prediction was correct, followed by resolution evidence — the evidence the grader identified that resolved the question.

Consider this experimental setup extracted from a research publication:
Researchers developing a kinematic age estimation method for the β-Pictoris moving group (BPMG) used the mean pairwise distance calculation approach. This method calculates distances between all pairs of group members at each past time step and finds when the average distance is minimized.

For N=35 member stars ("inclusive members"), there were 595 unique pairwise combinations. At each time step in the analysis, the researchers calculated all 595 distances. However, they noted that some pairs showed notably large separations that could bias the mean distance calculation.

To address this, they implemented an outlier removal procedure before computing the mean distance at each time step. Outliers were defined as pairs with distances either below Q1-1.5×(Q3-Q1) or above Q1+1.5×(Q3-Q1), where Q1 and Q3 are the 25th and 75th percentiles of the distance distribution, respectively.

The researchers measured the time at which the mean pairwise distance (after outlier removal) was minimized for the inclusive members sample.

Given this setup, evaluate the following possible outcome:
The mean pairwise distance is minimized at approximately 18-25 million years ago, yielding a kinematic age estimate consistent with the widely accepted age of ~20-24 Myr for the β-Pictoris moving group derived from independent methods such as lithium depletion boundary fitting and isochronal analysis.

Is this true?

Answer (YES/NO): NO